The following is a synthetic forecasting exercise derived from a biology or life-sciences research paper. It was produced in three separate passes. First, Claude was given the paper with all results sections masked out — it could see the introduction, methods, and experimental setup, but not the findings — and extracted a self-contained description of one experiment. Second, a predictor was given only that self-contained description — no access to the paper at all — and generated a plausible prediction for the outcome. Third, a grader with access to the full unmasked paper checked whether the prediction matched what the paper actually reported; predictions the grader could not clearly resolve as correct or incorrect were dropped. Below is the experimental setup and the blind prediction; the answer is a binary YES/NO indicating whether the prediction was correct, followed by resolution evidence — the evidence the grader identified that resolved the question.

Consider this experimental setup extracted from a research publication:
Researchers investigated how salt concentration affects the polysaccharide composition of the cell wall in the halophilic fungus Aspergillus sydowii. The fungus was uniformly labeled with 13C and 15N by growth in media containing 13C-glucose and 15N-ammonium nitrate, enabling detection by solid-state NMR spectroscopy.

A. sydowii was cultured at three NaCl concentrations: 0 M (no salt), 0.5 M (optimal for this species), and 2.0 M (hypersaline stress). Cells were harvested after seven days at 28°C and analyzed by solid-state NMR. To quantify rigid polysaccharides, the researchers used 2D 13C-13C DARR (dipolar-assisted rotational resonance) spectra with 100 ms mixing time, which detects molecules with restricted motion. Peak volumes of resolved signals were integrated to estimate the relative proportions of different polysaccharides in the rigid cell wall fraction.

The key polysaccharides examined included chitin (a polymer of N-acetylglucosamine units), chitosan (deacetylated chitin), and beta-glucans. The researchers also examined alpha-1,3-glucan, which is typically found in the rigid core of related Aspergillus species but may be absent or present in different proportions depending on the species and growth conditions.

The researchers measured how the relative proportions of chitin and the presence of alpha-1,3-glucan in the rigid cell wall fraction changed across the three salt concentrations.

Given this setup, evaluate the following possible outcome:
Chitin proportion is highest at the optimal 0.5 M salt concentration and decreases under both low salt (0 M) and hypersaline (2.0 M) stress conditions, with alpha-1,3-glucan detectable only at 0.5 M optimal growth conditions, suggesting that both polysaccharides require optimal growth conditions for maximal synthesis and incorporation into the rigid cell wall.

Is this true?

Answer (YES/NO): NO